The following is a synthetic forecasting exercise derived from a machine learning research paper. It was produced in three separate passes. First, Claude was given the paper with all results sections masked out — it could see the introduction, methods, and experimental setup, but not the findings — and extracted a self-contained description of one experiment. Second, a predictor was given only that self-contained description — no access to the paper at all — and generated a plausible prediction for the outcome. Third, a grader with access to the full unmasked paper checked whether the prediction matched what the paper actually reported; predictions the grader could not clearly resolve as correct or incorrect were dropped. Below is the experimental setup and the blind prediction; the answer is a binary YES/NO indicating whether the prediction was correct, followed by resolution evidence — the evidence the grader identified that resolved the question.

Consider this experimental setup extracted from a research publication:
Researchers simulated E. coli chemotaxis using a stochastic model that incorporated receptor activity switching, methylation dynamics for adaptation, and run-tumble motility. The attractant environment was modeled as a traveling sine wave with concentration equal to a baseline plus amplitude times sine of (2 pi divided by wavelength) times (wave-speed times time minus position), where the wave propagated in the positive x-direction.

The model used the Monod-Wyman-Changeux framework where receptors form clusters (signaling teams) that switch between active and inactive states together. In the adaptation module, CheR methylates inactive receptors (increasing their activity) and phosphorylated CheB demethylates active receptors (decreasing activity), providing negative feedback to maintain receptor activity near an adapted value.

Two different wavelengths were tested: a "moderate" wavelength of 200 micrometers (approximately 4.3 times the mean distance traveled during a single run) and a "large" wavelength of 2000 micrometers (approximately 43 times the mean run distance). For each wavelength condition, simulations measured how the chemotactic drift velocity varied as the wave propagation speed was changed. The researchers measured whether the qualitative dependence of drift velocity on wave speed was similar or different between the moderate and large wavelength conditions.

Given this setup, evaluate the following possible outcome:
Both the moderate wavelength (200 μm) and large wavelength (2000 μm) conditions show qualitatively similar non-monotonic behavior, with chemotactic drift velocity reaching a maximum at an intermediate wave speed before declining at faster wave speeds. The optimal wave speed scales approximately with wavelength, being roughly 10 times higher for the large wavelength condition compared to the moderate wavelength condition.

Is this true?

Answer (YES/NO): NO